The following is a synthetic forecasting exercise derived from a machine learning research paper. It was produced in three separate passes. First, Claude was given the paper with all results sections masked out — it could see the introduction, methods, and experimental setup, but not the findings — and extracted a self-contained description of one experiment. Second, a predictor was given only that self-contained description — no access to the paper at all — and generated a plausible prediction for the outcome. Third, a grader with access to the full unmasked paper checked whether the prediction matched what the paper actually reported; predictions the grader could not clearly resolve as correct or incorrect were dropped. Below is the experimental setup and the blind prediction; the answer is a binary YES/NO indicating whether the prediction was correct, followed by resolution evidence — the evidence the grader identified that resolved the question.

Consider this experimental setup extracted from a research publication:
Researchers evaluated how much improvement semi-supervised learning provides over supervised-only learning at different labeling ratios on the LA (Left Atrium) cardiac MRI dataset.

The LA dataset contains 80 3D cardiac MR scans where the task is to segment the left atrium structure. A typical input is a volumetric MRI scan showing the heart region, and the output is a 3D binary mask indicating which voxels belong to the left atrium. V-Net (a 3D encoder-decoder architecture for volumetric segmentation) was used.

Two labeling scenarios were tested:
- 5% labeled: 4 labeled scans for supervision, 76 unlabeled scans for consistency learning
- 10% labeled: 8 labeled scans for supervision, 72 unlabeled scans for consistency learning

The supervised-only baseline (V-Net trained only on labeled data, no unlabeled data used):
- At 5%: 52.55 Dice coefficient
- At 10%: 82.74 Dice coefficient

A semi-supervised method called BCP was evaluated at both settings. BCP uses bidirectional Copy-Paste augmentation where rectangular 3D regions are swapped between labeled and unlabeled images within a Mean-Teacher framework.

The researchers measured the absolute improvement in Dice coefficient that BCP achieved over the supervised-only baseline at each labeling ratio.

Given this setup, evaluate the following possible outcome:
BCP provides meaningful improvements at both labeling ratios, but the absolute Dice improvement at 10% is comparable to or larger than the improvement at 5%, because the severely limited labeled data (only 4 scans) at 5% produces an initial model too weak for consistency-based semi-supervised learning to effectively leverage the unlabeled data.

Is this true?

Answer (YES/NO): NO